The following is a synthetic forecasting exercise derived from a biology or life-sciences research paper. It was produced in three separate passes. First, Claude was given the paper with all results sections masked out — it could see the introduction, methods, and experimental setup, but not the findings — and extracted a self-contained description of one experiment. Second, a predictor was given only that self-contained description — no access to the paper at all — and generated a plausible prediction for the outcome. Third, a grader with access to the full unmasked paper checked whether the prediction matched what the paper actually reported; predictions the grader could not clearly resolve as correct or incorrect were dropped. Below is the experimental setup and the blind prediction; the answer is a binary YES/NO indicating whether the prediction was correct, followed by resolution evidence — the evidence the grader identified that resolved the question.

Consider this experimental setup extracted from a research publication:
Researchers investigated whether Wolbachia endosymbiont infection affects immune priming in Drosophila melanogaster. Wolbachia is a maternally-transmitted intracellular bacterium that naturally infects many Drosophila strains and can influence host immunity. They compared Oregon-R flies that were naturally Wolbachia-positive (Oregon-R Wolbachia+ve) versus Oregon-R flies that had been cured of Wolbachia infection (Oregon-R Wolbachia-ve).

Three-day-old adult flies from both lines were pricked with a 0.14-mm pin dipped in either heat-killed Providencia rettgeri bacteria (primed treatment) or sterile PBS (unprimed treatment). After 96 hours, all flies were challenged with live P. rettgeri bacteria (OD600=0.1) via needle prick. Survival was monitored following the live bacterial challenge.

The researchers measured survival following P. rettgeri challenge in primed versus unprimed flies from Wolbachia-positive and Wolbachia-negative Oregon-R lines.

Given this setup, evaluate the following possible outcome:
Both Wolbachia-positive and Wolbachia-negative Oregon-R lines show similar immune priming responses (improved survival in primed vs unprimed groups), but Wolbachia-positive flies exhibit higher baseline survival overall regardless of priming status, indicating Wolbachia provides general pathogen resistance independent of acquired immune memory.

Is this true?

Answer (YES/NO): NO